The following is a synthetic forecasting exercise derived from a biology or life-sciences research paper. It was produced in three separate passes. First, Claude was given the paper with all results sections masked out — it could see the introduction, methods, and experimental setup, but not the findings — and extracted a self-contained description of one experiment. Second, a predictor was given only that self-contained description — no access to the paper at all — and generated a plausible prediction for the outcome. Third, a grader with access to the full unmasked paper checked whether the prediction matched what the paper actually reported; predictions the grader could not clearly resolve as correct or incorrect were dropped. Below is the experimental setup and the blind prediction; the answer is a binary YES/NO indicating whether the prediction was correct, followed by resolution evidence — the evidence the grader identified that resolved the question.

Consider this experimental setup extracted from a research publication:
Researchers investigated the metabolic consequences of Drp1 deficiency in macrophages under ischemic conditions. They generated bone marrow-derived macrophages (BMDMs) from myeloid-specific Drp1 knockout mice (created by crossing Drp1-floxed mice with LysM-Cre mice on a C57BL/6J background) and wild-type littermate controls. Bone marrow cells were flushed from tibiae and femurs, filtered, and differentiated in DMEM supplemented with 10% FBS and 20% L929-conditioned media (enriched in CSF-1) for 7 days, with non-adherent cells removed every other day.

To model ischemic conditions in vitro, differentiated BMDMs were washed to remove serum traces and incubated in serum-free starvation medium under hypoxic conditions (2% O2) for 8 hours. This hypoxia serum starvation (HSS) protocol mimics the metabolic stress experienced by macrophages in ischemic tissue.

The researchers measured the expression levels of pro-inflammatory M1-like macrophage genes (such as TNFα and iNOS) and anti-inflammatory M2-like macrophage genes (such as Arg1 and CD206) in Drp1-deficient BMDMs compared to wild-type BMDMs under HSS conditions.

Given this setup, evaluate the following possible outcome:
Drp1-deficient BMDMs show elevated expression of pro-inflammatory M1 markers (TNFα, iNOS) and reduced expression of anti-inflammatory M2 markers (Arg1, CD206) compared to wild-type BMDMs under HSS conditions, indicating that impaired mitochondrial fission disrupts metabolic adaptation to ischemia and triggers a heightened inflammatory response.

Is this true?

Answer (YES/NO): YES